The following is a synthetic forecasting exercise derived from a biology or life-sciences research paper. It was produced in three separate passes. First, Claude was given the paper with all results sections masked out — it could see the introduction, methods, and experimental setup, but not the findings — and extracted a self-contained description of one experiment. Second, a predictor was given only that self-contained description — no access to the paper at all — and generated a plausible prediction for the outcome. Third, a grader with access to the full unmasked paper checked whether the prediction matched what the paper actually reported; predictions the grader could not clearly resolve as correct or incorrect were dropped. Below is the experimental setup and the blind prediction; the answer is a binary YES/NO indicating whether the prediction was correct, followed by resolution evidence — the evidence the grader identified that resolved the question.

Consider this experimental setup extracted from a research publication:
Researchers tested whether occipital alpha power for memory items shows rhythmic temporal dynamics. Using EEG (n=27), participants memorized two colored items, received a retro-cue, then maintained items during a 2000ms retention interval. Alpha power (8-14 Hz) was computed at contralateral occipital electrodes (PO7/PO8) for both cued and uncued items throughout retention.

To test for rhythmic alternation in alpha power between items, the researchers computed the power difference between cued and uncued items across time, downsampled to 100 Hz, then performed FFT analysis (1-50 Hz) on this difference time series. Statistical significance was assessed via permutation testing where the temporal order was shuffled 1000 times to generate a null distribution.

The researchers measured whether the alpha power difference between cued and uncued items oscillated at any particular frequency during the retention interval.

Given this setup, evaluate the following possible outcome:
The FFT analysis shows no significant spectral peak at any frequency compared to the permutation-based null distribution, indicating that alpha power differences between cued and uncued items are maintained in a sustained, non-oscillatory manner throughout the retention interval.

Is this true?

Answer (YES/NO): NO